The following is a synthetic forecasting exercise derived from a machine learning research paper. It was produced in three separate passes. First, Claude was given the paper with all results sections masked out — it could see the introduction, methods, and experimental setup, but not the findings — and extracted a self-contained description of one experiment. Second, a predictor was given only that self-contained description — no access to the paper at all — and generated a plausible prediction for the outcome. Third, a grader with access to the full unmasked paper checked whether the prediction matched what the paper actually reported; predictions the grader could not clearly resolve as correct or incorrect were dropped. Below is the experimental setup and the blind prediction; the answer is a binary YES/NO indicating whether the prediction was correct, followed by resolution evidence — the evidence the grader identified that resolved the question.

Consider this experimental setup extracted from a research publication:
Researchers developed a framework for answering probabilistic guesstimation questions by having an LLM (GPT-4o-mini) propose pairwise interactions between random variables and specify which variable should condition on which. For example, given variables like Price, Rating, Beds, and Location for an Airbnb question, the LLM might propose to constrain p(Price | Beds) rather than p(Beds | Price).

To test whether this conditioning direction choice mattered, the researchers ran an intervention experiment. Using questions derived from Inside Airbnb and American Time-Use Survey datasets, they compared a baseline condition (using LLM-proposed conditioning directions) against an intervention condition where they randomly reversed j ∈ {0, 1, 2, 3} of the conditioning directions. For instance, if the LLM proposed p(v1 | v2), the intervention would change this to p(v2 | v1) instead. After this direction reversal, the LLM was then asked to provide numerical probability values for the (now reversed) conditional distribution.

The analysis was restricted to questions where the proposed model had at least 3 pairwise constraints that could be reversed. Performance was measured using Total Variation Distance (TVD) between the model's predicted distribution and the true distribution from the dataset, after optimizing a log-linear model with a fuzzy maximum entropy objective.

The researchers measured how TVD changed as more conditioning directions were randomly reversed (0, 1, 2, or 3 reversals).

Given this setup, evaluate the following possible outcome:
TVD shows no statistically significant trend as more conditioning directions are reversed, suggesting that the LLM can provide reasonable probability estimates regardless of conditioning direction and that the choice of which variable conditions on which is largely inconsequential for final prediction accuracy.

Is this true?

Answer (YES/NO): YES